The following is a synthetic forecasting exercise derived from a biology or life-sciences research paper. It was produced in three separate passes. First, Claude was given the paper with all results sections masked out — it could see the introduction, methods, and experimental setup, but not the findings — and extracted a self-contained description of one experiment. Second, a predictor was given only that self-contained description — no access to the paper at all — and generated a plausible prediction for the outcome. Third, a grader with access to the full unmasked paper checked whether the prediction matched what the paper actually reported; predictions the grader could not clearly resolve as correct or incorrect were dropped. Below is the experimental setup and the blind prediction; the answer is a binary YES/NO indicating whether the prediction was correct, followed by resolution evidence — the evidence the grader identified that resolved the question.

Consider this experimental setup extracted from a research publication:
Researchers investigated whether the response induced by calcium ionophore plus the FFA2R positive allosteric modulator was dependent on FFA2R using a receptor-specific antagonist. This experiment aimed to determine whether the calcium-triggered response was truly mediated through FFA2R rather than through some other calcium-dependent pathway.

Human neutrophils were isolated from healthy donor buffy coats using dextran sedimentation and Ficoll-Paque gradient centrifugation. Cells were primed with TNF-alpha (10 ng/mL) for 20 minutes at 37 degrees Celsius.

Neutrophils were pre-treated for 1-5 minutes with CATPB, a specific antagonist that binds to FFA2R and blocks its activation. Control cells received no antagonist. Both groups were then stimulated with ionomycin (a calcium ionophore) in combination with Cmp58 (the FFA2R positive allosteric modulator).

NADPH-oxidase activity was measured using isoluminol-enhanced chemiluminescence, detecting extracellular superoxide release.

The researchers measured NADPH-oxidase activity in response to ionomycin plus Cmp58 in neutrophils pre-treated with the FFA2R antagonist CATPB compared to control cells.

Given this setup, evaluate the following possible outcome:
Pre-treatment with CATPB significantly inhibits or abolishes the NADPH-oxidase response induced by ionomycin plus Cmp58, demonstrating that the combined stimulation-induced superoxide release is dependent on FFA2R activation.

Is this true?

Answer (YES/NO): YES